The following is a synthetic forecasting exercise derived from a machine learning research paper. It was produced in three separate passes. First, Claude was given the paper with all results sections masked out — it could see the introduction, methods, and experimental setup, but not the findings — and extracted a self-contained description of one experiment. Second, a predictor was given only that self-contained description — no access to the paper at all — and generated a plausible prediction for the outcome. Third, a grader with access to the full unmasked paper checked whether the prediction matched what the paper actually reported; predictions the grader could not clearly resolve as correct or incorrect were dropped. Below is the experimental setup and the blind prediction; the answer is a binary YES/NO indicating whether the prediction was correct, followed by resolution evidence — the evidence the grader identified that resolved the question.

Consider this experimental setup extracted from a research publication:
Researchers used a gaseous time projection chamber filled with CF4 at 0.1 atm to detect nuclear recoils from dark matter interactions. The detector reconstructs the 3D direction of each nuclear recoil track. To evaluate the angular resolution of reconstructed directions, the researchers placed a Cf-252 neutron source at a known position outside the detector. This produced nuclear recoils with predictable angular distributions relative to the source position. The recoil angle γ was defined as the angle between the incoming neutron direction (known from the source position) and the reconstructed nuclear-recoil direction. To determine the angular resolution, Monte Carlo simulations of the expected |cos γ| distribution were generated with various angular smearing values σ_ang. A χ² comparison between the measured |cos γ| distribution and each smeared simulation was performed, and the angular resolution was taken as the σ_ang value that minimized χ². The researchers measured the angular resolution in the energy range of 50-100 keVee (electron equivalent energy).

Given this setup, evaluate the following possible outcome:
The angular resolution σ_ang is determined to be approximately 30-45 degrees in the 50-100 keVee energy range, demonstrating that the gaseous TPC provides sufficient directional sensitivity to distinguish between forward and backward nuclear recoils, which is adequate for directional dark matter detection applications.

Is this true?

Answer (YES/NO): NO